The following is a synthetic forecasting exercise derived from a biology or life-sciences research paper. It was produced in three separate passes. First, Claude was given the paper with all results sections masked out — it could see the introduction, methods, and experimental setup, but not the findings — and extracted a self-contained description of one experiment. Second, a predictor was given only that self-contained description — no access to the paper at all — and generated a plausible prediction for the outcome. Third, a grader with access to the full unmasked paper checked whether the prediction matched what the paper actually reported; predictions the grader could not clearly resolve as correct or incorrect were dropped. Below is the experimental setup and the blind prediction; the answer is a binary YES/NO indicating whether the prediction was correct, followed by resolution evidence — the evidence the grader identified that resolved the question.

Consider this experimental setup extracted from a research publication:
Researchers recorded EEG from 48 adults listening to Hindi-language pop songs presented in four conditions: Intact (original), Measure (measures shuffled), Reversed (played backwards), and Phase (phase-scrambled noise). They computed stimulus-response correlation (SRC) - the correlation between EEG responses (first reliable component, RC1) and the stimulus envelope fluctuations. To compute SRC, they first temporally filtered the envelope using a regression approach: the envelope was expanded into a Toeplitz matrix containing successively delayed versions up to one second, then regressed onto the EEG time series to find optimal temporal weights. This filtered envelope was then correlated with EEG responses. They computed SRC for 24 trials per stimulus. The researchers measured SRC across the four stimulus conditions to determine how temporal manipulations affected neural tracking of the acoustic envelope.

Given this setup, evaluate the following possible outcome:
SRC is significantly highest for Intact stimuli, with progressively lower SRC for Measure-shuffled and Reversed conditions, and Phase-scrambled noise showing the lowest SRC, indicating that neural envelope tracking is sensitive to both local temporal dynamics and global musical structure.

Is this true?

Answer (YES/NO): NO